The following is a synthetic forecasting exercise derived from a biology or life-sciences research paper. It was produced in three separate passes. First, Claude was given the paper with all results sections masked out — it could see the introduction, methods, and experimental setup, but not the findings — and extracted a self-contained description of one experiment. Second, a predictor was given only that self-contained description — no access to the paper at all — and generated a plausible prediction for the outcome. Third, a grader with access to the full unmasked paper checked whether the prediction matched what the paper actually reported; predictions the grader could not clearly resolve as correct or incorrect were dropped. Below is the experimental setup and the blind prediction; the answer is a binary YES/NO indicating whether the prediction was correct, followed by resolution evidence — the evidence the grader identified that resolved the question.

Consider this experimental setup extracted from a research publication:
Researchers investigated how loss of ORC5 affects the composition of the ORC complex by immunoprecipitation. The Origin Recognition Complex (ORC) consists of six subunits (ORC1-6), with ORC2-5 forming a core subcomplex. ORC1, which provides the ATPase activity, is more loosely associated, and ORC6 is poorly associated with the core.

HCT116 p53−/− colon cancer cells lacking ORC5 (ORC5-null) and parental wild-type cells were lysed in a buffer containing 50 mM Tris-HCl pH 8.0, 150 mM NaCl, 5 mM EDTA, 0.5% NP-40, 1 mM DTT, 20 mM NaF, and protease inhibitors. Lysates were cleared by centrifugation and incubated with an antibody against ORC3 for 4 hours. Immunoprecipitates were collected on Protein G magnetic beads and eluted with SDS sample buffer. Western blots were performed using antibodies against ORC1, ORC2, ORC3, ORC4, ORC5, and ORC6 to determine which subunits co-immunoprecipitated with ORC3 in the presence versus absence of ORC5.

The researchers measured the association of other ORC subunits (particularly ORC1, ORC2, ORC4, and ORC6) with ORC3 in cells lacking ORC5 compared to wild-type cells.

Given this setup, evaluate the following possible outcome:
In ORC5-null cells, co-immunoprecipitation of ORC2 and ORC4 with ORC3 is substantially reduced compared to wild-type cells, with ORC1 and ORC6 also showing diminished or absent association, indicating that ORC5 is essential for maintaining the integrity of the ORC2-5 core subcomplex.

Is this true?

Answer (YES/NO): NO